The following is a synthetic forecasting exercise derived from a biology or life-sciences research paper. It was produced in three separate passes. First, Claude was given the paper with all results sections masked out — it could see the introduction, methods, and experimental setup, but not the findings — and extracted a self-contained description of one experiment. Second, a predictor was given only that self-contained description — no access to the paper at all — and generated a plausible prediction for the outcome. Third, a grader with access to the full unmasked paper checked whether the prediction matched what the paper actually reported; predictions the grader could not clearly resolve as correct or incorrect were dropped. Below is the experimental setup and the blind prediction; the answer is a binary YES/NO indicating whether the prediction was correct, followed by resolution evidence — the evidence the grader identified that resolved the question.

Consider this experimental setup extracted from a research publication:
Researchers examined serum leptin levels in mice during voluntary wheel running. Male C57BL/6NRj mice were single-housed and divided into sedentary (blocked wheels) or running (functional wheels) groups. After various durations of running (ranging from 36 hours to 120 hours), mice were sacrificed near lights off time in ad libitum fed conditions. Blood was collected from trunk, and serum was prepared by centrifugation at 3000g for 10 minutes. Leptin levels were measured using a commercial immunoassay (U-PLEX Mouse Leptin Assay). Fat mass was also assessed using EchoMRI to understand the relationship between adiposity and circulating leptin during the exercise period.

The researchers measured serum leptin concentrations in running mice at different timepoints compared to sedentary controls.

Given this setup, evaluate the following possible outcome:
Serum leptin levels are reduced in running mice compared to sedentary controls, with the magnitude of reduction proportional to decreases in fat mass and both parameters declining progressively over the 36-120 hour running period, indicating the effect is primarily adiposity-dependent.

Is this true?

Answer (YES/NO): NO